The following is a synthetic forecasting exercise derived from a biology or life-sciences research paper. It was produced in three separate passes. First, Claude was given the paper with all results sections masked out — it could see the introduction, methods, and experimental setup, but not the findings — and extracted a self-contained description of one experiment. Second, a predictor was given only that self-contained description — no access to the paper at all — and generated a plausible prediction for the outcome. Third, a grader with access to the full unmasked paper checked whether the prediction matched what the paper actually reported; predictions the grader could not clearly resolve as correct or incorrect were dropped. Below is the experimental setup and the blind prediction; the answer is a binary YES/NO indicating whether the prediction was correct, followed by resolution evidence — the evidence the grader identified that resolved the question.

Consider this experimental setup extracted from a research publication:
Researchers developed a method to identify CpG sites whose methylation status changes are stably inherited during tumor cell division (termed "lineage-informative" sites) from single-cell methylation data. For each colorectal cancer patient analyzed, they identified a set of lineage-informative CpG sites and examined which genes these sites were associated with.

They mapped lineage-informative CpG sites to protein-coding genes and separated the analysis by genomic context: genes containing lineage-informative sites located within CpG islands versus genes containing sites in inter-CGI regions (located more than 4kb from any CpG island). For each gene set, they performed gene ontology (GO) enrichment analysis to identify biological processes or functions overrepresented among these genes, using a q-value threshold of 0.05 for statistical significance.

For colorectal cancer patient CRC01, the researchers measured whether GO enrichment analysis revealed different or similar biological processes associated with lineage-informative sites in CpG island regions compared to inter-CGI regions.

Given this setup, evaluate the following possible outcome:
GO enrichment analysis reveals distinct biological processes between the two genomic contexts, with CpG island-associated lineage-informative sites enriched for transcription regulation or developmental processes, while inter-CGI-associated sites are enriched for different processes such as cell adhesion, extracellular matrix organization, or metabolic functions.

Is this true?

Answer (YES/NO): NO